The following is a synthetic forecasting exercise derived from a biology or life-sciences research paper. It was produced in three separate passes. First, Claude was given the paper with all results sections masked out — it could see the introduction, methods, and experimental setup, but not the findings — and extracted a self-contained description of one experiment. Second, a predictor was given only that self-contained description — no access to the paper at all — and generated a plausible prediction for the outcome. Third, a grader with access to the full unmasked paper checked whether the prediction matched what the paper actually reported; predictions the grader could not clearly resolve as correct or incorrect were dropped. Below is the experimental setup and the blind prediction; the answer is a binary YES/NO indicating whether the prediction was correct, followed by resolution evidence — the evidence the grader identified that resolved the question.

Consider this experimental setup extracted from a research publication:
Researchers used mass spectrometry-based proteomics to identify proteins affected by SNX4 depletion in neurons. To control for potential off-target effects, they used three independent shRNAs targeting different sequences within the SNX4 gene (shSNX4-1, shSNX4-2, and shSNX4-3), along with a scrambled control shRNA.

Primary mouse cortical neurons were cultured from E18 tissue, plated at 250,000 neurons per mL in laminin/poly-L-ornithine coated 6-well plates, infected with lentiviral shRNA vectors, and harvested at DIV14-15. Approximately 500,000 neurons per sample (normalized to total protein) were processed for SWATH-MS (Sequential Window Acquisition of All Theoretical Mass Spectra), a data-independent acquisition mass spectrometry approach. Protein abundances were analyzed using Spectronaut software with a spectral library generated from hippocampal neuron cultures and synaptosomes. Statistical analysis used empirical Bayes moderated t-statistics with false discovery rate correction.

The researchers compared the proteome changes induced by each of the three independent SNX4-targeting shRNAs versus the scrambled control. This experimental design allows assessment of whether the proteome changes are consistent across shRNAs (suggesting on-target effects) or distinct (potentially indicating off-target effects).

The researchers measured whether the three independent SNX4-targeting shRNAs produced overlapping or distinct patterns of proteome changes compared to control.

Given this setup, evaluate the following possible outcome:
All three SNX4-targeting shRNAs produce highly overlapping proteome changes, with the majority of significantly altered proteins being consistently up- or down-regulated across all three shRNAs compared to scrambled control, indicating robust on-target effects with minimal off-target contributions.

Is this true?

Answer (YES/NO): NO